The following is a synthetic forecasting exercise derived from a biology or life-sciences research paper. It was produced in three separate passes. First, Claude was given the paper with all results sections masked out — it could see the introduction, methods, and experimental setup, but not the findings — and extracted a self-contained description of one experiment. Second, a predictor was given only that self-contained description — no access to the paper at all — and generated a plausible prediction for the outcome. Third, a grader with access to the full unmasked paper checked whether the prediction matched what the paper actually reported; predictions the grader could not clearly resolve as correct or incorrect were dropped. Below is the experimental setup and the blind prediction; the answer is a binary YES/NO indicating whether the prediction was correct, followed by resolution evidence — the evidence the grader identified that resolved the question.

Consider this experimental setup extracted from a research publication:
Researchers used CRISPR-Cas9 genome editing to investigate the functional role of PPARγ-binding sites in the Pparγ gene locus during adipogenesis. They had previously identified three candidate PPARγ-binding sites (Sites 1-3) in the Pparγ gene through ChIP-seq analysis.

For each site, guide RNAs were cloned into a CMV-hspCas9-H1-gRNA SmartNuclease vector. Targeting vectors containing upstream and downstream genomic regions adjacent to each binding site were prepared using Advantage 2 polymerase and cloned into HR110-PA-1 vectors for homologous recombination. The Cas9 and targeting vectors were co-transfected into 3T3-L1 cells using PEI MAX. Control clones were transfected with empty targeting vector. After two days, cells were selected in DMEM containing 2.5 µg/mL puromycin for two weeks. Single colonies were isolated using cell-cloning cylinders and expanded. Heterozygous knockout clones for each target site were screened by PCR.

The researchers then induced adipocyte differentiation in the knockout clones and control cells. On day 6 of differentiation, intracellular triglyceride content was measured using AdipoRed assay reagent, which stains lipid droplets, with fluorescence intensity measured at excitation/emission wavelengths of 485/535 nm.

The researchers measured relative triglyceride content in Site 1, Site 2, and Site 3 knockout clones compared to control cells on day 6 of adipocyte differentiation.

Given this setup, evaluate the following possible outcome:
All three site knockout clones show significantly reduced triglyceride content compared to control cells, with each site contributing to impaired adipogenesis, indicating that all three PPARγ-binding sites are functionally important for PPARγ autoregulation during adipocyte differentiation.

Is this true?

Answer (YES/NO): NO